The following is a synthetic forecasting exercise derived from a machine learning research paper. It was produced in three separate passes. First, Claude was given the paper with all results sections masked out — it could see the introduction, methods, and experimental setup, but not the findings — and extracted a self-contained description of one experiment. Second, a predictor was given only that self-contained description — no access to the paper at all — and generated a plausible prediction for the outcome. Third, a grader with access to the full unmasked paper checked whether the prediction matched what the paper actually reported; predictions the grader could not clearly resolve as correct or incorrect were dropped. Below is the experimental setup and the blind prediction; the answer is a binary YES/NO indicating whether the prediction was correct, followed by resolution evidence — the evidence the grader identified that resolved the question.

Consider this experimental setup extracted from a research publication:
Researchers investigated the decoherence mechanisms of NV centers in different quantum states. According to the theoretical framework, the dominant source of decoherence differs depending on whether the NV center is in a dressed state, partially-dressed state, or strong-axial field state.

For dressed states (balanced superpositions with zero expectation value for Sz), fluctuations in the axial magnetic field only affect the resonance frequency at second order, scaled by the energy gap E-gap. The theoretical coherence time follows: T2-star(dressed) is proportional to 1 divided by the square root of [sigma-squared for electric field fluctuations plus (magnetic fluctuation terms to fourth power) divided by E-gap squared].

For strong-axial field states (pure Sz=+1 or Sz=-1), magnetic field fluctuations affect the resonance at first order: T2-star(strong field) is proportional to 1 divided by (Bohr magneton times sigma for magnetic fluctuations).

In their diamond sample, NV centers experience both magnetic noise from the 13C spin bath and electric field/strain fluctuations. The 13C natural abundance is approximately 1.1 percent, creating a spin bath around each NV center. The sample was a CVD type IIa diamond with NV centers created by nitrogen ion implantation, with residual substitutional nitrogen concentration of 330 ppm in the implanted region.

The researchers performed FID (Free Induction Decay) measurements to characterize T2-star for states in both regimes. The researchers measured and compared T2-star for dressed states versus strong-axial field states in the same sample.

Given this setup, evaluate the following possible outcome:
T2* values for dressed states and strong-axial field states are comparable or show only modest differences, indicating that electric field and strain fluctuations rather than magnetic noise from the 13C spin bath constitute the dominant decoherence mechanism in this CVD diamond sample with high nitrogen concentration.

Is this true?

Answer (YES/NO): NO